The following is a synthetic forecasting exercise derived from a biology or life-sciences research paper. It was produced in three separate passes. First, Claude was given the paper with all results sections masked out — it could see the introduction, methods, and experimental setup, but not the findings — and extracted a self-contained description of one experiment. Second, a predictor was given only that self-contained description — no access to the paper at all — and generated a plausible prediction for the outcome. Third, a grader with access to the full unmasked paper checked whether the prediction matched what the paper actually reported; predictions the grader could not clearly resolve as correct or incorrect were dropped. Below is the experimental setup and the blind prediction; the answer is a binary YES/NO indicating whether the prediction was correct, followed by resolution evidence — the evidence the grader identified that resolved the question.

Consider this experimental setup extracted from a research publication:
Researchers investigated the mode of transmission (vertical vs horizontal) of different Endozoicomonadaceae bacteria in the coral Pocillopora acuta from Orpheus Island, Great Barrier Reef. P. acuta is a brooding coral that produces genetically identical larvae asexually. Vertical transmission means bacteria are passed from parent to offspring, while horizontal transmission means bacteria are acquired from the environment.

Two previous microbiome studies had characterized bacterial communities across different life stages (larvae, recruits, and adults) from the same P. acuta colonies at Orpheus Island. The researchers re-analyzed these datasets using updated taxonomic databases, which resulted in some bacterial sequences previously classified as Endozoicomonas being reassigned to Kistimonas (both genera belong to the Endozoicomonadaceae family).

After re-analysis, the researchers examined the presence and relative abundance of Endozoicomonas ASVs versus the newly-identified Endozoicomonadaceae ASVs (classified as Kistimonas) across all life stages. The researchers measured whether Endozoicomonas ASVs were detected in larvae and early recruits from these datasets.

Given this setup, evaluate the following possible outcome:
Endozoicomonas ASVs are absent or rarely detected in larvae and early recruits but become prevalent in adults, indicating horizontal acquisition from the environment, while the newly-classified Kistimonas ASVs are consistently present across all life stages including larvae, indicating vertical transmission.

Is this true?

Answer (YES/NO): YES